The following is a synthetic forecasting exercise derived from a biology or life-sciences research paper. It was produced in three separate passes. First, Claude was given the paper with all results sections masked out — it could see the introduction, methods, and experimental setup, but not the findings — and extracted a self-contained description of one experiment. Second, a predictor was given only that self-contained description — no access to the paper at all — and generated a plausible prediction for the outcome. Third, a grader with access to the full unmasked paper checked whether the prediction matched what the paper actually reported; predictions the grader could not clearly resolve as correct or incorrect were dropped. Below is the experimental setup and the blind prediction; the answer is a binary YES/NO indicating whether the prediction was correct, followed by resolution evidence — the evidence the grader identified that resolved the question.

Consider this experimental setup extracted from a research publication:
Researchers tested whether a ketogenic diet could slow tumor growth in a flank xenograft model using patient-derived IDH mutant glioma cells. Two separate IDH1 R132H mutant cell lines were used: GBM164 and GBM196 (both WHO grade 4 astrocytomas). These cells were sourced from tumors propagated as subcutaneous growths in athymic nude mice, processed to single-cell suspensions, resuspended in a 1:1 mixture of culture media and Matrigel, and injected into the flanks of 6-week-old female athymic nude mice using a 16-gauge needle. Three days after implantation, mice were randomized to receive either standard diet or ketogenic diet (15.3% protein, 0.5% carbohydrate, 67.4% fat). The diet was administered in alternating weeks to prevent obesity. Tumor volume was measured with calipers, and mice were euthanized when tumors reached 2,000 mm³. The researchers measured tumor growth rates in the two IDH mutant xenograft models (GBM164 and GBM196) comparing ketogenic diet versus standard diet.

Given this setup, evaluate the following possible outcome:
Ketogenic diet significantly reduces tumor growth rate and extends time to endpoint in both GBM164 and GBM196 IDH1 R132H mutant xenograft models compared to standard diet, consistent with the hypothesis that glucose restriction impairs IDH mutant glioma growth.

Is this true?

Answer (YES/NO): NO